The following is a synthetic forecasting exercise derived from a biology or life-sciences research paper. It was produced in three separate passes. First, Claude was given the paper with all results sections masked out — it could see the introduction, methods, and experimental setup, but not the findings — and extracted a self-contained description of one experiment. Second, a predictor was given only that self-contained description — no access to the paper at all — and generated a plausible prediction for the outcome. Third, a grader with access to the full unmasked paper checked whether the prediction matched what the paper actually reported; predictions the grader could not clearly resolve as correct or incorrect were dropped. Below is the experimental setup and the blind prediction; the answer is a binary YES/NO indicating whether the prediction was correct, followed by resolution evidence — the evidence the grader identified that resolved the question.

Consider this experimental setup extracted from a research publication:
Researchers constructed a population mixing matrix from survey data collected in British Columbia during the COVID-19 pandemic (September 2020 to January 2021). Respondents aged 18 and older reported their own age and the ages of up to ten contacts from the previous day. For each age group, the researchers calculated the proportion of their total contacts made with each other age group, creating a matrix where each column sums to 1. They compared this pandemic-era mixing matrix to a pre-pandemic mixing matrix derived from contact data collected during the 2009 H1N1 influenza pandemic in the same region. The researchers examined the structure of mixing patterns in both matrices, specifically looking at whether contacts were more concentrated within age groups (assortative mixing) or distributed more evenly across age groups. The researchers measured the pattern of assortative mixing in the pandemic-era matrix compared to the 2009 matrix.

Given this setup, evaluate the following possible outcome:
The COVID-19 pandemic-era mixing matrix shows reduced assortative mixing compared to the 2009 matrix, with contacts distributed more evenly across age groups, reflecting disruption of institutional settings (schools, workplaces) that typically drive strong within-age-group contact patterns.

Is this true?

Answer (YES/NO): NO